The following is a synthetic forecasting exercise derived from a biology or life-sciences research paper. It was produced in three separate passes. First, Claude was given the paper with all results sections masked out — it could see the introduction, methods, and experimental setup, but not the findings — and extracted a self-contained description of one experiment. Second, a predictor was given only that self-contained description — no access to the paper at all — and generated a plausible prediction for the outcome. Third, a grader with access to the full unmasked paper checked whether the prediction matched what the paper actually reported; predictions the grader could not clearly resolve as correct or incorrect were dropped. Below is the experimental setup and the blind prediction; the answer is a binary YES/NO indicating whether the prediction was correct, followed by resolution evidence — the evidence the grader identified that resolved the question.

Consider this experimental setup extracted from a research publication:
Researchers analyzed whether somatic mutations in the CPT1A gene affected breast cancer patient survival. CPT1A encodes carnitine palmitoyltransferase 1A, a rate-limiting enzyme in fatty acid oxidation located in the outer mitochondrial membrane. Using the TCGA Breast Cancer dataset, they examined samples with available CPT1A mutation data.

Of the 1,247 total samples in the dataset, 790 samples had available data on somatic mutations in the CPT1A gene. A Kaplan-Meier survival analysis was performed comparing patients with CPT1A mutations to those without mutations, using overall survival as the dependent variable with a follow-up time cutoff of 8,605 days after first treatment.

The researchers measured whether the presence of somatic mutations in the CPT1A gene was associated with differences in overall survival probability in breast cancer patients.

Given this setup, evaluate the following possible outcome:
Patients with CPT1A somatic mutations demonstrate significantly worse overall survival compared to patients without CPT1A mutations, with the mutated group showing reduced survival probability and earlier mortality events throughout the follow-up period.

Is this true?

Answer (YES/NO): YES